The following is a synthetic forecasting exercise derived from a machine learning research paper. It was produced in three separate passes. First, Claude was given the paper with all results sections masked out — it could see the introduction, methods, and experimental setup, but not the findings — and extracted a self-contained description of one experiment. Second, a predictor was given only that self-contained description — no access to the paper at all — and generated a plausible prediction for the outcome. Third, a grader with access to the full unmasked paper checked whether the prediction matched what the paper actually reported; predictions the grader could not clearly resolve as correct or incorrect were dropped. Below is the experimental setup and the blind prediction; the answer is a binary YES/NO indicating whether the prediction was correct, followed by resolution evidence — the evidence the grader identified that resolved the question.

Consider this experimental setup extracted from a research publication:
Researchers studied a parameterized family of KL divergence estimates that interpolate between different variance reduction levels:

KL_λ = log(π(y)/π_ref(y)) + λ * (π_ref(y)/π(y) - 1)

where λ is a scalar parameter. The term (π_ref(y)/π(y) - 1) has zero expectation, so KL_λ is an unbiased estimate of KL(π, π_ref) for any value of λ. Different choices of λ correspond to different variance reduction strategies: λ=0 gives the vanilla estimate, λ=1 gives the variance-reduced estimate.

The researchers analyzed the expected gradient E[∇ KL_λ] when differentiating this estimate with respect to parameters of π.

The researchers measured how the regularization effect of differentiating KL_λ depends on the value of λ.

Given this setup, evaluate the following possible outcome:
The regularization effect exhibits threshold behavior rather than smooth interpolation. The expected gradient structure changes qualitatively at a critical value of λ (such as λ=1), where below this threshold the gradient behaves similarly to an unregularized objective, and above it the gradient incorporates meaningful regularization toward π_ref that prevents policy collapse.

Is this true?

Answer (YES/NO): NO